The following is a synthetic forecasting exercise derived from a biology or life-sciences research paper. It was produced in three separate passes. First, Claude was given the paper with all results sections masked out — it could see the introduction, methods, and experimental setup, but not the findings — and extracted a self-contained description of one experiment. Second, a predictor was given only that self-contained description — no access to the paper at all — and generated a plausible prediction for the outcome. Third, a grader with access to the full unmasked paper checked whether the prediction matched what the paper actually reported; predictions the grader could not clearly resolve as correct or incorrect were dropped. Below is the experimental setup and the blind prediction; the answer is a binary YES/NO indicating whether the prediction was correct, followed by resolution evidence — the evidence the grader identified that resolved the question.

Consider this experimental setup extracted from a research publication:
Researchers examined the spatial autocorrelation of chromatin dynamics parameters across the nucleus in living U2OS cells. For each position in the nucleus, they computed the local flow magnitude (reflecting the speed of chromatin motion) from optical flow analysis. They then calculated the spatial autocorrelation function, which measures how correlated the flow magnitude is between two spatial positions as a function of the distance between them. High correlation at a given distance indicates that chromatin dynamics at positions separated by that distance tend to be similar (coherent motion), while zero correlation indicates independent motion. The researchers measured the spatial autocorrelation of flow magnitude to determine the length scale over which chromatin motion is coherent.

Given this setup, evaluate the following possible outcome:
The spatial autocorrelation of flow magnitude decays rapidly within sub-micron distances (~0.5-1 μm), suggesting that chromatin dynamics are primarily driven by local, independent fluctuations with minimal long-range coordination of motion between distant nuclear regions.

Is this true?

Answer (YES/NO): NO